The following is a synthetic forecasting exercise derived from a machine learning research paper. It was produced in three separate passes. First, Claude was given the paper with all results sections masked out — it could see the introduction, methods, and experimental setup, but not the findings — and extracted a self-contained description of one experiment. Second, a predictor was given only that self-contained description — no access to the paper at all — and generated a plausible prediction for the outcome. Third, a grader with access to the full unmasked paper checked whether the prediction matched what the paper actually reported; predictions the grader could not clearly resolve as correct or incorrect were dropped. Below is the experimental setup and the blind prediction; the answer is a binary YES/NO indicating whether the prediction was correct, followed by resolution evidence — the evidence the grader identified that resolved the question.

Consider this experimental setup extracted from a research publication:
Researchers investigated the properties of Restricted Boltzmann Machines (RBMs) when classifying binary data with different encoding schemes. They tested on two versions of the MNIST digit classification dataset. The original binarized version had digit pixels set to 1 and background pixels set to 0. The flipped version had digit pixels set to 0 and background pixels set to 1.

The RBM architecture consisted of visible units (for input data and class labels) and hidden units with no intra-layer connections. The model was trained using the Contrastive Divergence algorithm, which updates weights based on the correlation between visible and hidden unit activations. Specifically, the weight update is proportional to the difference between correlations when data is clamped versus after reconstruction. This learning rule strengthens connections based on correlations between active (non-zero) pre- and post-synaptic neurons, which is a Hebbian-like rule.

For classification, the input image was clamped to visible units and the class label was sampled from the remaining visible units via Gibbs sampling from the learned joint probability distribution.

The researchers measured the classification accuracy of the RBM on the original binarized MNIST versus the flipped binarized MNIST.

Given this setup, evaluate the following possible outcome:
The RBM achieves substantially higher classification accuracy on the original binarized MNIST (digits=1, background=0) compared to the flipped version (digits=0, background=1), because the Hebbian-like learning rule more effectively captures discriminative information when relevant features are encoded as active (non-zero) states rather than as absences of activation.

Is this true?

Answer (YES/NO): YES